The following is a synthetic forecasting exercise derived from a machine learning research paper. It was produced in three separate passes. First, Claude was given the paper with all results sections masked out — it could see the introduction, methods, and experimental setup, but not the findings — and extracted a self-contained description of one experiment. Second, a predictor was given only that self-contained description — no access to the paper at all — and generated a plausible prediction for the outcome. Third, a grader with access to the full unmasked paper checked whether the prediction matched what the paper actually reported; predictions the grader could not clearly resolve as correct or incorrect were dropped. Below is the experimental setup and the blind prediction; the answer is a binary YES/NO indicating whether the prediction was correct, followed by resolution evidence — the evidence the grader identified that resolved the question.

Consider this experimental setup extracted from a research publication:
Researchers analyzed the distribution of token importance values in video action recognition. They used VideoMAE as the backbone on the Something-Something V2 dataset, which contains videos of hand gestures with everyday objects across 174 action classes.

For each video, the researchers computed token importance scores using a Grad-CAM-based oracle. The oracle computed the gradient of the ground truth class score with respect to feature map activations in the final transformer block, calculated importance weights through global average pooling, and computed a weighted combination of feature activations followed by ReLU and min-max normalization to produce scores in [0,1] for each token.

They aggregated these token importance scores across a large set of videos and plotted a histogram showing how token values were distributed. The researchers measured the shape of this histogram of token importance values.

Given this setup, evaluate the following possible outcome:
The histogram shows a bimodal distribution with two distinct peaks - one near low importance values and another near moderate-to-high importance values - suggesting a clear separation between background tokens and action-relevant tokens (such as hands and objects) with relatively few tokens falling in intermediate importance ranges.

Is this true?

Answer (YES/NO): NO